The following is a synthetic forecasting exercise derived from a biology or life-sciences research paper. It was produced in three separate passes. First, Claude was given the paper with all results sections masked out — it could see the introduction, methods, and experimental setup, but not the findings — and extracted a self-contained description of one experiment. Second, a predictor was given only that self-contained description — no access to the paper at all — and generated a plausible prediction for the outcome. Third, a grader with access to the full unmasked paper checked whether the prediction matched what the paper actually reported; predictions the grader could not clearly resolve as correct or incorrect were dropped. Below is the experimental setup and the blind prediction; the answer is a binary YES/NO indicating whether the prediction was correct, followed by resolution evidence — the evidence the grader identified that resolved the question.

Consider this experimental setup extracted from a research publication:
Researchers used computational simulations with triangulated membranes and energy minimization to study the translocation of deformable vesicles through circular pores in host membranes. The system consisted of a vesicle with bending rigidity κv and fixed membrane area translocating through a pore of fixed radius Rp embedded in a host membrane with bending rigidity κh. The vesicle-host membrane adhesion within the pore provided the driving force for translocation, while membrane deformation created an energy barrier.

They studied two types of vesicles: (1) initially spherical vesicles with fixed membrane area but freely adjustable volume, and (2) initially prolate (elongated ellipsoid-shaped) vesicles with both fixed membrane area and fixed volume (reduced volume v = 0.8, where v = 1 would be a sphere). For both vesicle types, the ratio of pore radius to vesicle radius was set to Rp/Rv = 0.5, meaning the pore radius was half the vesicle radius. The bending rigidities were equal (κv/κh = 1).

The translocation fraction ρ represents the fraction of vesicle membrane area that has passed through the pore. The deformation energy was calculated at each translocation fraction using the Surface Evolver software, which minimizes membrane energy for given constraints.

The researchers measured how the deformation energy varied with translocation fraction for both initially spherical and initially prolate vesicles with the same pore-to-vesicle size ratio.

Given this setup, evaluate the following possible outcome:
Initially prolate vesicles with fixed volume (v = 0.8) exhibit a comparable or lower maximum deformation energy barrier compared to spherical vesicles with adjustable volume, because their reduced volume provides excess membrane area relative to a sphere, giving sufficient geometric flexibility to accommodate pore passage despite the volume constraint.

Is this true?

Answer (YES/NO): YES